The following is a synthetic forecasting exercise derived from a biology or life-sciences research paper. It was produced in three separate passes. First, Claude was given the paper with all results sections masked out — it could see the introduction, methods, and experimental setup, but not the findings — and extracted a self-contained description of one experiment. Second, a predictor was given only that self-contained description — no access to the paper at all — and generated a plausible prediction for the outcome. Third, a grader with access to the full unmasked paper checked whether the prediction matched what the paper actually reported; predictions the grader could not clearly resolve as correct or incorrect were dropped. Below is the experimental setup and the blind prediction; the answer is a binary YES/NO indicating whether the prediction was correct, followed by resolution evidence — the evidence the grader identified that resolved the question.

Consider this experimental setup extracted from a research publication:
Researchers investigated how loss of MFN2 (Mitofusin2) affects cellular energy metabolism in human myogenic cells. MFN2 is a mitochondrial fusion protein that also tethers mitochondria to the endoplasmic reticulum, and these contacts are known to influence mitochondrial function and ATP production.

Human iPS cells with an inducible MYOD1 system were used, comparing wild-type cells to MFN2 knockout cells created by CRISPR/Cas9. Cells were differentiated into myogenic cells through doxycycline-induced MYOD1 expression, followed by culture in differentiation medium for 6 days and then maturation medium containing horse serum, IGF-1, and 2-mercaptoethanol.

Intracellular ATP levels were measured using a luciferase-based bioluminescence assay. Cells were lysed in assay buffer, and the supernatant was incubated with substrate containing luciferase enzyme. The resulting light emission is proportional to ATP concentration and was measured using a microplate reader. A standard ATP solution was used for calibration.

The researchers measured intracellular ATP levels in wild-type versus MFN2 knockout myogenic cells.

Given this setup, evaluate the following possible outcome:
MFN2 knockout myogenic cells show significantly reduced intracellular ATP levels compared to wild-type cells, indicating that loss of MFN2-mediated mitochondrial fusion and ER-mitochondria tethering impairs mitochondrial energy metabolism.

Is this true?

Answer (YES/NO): YES